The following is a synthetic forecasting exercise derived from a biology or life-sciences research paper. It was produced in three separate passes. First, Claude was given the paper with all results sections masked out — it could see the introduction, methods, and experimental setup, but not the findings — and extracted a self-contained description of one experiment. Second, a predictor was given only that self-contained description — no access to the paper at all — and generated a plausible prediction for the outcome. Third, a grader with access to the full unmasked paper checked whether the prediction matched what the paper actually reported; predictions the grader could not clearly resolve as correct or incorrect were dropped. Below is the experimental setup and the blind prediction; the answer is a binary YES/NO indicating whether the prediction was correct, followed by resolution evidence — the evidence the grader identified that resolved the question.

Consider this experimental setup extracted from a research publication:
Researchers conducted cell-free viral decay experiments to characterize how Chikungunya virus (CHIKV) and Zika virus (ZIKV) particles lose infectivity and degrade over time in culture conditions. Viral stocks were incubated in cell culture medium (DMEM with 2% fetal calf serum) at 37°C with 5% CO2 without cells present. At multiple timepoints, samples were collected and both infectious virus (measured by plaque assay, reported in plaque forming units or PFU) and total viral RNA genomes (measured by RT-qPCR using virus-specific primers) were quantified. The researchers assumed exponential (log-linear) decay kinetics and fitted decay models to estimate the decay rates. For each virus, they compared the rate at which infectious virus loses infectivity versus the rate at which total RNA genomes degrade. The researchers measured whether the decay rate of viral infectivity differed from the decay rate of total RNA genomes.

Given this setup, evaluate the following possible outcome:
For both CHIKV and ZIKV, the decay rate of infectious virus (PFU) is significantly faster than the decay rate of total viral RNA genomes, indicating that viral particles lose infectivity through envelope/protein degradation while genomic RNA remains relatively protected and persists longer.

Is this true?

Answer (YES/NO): YES